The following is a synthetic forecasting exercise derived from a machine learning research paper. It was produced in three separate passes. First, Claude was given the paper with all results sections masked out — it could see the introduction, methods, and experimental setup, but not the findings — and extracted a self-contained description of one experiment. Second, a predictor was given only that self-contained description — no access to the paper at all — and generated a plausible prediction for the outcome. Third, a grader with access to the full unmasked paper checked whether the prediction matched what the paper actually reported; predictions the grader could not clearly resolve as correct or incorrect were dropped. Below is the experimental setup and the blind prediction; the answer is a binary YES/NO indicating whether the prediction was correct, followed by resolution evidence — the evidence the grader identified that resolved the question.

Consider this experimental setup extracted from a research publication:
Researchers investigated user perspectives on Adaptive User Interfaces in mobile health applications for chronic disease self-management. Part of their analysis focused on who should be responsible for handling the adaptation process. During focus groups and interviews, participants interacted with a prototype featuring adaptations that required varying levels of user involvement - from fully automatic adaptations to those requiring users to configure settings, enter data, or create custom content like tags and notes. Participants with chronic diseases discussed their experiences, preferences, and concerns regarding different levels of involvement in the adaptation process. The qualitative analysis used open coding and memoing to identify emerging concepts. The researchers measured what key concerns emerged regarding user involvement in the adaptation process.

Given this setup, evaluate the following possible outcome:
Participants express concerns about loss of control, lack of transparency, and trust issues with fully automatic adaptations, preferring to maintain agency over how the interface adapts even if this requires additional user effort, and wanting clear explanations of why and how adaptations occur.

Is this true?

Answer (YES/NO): NO